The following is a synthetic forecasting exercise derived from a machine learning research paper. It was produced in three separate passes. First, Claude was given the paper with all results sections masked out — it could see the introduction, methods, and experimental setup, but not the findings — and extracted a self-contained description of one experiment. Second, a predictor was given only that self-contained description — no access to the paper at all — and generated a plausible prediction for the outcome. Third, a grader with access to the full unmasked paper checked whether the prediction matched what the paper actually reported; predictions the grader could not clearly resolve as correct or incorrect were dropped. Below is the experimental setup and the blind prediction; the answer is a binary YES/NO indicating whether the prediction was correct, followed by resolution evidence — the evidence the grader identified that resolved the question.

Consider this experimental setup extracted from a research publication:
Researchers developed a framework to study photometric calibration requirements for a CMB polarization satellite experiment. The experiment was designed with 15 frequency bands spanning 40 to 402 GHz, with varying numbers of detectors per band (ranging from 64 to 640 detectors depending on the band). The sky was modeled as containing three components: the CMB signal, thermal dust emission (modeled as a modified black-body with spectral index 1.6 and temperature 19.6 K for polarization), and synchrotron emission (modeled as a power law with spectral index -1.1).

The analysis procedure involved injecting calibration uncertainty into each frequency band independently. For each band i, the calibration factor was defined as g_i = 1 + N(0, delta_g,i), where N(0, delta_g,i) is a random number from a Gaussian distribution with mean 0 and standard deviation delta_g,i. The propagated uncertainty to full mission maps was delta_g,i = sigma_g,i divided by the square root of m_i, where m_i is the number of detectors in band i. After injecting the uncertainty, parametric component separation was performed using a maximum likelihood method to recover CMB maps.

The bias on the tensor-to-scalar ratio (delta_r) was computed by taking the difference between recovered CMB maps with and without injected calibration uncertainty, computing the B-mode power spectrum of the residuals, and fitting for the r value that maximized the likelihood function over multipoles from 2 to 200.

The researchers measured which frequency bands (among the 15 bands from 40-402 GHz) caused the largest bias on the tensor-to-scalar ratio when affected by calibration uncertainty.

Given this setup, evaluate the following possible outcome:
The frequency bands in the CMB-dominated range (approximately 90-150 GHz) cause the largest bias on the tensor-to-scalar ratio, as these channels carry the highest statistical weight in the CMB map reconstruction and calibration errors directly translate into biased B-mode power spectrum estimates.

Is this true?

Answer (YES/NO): NO